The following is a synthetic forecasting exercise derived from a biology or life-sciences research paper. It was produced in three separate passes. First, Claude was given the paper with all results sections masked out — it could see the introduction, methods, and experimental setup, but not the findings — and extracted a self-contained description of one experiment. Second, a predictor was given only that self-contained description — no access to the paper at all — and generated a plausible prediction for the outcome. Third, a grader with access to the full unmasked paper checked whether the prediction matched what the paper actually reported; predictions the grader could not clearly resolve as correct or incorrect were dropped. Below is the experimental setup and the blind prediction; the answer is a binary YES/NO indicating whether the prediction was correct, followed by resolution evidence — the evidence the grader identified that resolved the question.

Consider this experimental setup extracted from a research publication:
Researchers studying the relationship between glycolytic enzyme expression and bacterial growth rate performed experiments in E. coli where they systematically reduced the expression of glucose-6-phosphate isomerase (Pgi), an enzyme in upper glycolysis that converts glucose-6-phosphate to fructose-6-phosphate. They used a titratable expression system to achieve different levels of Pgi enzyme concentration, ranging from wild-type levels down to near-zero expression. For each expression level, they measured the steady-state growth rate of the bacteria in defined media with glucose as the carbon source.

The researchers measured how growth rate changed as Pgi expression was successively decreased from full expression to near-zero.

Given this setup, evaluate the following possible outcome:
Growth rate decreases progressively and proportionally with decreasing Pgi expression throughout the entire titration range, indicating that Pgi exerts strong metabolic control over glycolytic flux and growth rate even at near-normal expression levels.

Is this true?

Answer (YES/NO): YES